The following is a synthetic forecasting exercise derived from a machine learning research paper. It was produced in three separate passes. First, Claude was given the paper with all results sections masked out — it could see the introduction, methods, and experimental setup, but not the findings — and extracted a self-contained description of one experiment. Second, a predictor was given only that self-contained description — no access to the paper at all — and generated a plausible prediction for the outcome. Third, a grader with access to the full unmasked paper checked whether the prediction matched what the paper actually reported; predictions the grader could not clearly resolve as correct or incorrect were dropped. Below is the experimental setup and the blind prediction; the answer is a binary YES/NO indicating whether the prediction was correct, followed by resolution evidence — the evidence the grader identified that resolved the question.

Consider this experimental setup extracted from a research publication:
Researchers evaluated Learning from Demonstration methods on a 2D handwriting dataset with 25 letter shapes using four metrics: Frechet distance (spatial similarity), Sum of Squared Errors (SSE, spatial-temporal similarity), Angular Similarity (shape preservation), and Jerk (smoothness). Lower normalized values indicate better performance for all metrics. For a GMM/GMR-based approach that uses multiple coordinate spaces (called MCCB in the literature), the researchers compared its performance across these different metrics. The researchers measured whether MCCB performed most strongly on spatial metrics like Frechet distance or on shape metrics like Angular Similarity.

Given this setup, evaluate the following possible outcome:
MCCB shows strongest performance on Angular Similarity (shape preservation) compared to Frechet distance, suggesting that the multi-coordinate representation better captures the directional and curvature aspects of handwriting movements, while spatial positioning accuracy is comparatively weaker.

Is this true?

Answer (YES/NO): YES